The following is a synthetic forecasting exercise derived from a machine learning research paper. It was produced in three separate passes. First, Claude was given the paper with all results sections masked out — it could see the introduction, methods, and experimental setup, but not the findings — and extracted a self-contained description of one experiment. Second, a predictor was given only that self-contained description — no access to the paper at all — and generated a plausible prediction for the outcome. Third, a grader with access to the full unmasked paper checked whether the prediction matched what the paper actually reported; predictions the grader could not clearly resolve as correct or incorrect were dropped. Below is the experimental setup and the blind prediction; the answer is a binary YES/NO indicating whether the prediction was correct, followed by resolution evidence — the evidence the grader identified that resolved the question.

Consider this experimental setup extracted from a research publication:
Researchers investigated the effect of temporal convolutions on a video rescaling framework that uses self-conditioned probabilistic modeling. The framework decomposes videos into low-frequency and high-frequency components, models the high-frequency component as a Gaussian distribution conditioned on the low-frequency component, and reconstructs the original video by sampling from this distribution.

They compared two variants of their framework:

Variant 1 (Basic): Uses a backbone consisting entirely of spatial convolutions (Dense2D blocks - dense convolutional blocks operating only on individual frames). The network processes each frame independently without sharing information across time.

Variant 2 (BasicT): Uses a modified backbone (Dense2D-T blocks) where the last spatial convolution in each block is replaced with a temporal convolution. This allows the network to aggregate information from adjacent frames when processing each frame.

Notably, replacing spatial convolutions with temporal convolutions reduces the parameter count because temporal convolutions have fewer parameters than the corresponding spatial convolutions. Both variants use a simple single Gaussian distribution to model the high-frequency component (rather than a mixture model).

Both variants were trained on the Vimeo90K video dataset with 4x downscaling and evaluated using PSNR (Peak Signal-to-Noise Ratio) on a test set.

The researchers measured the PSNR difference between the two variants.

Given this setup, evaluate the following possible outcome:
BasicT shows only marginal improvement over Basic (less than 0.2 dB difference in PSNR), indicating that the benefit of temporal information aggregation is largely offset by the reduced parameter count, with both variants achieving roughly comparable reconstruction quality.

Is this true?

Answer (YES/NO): NO